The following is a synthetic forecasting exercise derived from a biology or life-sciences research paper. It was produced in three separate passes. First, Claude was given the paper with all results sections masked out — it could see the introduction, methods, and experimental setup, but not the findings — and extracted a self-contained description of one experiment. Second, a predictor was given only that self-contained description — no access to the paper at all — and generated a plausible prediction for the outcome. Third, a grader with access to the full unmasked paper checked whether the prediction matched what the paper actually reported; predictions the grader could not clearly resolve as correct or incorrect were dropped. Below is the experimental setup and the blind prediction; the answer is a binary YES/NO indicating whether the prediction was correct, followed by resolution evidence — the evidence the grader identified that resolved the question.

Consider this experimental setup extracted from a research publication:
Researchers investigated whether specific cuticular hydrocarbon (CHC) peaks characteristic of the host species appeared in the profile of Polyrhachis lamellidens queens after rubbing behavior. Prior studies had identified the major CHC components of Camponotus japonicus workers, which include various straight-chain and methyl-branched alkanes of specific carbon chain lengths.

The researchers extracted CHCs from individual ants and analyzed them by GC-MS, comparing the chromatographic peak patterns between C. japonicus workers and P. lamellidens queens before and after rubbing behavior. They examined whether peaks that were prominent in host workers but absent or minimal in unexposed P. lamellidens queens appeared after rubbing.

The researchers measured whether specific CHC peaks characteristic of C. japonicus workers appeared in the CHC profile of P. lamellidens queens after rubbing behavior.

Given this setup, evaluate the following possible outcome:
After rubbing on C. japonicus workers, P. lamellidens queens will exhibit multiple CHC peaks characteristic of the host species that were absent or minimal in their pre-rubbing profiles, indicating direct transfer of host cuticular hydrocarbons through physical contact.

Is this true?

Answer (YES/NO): YES